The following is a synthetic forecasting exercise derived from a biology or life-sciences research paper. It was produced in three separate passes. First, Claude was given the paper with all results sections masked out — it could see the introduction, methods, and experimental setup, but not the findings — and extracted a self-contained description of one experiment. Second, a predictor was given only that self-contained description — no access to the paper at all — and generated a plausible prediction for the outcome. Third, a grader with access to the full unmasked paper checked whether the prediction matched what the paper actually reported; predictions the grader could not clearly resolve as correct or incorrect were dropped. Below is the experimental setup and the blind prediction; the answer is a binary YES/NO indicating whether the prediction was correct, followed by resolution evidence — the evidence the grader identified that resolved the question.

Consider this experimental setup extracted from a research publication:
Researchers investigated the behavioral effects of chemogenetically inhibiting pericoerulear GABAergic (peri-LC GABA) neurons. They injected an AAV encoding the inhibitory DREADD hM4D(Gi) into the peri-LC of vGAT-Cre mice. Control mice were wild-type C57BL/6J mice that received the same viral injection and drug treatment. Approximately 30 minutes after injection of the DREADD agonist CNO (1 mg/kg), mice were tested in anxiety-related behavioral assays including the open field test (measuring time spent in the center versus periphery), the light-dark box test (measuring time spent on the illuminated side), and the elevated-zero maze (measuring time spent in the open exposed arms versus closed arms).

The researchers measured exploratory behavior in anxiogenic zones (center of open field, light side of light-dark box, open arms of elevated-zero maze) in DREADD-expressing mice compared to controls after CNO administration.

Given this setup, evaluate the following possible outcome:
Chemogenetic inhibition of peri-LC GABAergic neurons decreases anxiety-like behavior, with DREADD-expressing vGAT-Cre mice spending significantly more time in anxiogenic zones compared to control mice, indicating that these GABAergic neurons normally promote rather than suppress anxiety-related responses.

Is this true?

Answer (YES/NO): NO